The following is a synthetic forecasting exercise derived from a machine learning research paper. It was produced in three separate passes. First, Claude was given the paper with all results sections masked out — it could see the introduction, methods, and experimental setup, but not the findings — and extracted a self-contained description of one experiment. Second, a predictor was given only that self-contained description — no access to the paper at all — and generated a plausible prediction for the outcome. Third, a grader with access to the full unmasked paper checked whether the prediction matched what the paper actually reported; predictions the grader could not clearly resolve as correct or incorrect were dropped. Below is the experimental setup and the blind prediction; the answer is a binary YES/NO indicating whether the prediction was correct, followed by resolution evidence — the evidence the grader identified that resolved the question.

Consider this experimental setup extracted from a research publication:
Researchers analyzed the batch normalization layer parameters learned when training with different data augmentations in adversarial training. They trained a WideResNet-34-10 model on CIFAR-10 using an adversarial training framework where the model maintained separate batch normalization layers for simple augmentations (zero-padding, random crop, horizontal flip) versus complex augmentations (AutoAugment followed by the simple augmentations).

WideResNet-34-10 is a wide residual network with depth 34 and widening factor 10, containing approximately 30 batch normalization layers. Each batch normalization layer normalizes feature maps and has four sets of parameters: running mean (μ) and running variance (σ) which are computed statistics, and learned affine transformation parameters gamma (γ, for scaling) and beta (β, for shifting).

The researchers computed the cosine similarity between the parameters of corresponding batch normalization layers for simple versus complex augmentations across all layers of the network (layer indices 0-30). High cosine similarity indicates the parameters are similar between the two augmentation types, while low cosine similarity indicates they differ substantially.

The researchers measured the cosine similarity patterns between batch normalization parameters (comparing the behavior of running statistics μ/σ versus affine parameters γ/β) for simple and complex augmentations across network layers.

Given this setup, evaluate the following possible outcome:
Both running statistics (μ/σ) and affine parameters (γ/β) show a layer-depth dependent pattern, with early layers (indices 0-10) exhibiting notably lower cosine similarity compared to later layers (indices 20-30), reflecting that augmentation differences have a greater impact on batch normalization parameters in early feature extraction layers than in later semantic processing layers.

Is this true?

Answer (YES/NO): NO